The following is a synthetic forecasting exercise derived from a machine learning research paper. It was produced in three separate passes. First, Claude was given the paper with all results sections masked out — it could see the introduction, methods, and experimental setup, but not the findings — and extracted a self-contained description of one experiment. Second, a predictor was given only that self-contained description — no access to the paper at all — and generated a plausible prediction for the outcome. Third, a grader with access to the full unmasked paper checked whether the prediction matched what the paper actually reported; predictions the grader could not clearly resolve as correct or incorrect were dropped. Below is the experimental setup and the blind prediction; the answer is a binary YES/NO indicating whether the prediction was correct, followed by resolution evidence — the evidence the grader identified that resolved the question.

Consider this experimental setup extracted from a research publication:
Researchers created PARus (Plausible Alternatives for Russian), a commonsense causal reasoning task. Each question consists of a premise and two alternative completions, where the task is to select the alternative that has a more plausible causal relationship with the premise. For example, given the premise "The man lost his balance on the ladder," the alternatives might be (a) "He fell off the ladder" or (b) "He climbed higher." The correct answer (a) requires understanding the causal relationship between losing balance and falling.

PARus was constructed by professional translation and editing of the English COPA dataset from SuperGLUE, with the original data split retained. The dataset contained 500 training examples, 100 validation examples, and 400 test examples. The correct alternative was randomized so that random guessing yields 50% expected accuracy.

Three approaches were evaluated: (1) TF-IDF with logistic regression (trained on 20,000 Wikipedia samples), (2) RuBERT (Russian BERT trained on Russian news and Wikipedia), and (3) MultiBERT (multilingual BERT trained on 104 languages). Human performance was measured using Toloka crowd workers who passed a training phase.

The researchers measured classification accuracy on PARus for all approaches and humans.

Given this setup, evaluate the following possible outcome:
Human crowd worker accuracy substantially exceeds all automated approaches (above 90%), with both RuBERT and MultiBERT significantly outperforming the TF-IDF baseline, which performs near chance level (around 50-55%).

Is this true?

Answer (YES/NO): NO